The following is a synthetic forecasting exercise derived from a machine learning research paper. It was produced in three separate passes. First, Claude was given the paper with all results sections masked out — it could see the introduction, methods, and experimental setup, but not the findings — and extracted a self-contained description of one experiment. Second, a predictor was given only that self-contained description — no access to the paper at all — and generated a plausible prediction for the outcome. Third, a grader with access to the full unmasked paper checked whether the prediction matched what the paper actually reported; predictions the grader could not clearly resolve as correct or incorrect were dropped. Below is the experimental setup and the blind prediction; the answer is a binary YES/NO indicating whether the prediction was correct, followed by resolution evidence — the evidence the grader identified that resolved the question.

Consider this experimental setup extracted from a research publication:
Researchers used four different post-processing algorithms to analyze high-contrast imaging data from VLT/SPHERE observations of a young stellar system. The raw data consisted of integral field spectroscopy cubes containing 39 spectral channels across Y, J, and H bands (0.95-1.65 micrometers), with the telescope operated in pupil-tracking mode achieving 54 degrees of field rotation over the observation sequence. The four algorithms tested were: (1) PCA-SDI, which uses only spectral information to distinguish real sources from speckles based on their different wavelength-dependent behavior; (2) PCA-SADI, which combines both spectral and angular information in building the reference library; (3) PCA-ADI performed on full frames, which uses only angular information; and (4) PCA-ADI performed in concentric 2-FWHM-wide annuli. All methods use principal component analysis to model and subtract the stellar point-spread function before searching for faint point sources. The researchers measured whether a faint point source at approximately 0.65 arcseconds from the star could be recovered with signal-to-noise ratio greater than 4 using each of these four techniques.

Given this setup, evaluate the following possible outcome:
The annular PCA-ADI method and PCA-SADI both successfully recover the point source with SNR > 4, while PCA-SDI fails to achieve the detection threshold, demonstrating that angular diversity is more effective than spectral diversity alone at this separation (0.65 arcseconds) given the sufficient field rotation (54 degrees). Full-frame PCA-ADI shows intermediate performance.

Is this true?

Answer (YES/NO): NO